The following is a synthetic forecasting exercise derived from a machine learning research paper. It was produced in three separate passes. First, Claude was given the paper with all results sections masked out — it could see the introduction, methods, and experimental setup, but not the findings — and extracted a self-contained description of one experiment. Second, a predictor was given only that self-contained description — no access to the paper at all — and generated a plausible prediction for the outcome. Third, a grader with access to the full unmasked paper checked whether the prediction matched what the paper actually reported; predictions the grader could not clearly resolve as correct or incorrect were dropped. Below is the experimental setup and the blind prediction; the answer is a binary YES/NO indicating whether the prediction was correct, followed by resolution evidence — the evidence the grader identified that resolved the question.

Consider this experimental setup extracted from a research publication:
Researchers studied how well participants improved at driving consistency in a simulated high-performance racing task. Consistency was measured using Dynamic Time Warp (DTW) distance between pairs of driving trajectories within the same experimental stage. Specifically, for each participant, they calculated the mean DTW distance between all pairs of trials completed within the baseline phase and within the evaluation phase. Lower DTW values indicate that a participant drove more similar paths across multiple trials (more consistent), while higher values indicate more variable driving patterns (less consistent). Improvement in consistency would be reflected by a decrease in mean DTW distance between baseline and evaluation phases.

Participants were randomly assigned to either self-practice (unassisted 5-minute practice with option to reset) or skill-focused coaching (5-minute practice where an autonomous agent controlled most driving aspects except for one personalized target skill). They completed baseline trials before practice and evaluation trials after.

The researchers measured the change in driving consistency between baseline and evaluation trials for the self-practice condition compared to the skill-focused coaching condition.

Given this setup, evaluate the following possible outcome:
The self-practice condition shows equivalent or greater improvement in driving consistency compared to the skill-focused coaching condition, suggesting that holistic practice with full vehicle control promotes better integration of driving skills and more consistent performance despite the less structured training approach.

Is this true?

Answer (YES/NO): YES